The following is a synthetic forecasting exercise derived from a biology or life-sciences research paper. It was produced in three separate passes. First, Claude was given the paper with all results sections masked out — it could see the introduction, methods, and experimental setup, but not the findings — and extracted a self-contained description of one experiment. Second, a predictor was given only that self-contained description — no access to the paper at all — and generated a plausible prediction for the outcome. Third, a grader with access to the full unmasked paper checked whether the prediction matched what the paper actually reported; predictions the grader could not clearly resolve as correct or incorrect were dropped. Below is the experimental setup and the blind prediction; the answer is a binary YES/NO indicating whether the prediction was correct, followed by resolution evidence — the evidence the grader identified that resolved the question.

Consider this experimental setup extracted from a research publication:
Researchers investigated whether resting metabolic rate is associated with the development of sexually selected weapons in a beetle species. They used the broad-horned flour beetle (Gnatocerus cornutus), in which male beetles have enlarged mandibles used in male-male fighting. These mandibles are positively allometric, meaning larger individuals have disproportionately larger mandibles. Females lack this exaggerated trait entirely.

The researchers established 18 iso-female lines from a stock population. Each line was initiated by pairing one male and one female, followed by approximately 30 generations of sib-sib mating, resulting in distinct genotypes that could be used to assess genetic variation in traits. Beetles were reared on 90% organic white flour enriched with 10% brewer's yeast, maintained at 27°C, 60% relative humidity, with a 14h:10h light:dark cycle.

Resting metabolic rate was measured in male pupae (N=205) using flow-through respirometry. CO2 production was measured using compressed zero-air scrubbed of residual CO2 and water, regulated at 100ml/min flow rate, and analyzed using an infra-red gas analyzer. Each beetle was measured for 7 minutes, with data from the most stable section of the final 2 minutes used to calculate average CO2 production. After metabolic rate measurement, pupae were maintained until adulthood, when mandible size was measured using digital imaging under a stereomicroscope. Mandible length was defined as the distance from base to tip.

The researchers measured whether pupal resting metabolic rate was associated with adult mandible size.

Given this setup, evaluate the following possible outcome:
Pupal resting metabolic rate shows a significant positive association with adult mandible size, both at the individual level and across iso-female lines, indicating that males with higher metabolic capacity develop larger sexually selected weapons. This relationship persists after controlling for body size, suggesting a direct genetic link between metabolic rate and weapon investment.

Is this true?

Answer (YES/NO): NO